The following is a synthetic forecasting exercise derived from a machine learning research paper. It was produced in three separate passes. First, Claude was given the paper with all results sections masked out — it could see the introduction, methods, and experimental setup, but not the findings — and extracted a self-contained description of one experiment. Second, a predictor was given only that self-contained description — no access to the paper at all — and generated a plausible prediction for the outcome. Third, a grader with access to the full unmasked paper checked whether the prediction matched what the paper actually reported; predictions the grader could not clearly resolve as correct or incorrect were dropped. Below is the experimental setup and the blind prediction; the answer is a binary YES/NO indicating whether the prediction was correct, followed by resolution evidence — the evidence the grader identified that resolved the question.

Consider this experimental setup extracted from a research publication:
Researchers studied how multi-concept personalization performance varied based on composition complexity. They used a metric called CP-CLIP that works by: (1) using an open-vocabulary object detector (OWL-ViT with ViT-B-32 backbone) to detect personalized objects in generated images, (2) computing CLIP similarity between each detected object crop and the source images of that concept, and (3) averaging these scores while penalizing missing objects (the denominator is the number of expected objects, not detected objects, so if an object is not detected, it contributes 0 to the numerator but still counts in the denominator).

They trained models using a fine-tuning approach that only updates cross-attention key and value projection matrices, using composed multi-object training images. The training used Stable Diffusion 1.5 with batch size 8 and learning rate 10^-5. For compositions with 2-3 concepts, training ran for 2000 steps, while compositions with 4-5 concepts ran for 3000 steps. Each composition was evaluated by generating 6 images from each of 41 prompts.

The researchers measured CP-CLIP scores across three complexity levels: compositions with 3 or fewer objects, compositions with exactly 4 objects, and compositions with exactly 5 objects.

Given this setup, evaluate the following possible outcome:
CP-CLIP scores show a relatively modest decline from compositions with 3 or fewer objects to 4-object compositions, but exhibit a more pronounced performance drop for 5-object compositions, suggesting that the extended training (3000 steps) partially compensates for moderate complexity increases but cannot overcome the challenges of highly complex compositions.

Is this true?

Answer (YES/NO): NO